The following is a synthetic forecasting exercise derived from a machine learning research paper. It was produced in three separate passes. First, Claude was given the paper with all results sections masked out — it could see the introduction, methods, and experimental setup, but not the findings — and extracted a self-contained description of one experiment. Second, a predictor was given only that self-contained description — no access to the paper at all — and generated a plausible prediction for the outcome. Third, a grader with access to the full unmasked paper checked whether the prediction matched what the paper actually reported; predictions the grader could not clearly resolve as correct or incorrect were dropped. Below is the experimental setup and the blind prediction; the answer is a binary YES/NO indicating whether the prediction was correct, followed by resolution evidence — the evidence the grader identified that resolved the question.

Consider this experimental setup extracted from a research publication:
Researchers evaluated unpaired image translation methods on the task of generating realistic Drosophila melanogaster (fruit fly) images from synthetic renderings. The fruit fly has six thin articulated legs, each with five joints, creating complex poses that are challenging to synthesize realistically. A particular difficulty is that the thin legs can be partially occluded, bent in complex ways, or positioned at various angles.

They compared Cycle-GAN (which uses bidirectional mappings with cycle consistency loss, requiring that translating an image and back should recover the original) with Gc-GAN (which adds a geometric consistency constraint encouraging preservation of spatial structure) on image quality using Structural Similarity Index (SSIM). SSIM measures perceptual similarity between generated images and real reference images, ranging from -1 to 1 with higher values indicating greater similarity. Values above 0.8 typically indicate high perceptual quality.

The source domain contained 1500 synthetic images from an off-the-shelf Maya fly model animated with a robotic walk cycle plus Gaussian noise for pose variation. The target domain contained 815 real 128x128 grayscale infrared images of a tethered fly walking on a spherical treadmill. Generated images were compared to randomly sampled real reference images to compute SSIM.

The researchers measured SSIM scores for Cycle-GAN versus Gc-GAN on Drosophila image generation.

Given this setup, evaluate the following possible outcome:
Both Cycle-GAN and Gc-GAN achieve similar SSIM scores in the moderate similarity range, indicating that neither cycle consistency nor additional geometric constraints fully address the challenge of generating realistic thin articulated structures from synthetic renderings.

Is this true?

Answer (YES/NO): YES